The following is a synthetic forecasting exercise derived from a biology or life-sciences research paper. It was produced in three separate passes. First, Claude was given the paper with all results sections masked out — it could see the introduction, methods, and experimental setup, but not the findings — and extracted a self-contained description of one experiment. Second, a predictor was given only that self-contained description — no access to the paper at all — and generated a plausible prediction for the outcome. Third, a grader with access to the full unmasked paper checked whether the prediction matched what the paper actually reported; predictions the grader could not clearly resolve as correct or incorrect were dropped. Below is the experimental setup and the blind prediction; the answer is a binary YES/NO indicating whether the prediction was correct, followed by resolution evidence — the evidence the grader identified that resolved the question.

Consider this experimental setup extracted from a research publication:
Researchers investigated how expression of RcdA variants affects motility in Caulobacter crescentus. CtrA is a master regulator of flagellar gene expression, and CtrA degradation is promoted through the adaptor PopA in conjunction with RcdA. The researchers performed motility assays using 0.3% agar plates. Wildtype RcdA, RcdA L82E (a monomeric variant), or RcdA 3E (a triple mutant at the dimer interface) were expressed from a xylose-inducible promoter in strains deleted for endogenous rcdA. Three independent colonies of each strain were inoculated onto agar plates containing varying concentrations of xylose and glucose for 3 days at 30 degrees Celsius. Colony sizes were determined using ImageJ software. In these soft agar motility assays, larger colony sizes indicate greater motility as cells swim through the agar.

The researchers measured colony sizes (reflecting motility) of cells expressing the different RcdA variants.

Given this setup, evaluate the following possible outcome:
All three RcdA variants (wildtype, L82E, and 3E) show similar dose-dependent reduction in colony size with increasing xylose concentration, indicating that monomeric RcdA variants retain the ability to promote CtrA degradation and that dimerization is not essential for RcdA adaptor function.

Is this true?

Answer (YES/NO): NO